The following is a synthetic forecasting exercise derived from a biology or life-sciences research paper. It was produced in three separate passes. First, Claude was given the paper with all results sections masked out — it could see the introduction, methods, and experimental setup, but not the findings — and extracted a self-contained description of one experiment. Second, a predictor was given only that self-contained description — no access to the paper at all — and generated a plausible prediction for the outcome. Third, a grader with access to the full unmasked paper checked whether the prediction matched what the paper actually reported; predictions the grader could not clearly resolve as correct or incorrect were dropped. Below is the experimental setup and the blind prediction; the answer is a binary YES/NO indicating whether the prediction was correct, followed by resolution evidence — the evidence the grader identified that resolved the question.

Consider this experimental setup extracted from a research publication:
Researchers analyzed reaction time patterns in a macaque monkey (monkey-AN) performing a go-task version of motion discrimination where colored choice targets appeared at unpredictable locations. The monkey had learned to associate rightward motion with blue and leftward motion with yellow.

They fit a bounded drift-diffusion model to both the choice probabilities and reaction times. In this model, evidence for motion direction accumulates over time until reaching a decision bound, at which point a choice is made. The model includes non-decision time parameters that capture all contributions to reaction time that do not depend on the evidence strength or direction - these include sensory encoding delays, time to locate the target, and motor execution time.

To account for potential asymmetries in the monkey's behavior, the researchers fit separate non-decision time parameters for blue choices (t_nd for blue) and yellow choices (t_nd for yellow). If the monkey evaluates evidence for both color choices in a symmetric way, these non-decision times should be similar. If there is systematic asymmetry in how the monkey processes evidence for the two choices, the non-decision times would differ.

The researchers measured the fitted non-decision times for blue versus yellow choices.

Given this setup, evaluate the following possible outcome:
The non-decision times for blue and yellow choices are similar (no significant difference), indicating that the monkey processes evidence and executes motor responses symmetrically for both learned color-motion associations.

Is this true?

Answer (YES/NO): NO